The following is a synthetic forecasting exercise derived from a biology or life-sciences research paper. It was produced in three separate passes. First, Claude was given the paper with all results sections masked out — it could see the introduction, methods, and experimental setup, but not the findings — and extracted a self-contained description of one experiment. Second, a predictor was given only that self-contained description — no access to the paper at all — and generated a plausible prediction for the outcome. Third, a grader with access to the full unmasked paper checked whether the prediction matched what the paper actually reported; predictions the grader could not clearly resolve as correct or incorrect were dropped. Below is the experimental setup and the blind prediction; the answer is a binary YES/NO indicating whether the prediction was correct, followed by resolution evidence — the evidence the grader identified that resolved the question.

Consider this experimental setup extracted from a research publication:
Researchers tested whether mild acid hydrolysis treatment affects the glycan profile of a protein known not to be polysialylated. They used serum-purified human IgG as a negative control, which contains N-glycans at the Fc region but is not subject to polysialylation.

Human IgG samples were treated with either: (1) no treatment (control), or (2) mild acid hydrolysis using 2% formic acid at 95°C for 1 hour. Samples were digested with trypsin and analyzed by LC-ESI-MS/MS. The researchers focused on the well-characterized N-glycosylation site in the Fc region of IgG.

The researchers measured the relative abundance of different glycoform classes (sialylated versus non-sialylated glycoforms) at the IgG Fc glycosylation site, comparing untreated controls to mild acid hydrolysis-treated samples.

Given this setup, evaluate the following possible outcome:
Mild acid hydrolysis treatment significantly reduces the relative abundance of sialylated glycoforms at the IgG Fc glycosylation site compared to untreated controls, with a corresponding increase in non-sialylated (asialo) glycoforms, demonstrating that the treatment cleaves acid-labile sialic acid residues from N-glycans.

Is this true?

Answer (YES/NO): YES